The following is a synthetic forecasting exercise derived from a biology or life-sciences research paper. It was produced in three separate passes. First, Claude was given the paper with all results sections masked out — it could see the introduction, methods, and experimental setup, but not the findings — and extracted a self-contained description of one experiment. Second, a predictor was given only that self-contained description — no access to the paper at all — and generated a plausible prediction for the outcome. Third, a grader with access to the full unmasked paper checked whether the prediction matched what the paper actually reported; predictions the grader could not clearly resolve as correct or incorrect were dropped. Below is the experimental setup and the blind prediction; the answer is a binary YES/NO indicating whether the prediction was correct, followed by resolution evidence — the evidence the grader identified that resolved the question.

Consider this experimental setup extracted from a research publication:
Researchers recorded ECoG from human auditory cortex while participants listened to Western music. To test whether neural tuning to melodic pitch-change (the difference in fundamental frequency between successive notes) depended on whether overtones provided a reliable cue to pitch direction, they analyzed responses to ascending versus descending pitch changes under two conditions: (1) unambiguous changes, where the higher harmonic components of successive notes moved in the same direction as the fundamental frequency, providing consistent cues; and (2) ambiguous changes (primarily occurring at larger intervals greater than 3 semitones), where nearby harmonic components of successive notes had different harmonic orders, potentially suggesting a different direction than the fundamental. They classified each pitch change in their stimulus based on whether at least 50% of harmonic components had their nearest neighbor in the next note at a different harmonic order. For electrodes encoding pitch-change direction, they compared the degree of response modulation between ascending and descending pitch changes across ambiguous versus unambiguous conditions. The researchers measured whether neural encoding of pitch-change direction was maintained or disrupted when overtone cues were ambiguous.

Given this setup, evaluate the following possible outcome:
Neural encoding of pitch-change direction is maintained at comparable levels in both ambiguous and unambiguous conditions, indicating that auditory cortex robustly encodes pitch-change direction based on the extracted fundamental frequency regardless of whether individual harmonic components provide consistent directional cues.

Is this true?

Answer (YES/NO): YES